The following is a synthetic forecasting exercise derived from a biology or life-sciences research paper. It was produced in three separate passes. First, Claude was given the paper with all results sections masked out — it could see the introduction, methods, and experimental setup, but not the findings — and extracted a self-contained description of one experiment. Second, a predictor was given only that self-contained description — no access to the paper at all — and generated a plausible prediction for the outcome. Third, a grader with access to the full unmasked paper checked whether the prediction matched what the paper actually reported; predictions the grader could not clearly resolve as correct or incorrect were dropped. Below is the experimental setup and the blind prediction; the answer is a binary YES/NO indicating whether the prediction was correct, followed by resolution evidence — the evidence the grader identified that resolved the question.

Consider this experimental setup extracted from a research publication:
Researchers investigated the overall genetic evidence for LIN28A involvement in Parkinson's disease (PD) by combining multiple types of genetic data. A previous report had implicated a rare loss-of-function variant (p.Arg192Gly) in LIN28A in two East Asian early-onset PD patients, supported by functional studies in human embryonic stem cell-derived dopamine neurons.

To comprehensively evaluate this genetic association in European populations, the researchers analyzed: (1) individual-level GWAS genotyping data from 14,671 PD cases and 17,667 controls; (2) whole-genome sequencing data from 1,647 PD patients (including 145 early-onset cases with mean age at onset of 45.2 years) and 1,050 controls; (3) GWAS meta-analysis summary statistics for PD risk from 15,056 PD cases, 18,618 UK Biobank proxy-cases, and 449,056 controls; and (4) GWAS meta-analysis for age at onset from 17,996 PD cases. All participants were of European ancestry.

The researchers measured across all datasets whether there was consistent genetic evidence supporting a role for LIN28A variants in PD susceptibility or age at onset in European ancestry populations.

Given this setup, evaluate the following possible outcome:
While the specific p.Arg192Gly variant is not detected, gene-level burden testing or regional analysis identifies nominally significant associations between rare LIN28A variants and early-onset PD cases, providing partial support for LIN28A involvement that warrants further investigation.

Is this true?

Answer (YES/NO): NO